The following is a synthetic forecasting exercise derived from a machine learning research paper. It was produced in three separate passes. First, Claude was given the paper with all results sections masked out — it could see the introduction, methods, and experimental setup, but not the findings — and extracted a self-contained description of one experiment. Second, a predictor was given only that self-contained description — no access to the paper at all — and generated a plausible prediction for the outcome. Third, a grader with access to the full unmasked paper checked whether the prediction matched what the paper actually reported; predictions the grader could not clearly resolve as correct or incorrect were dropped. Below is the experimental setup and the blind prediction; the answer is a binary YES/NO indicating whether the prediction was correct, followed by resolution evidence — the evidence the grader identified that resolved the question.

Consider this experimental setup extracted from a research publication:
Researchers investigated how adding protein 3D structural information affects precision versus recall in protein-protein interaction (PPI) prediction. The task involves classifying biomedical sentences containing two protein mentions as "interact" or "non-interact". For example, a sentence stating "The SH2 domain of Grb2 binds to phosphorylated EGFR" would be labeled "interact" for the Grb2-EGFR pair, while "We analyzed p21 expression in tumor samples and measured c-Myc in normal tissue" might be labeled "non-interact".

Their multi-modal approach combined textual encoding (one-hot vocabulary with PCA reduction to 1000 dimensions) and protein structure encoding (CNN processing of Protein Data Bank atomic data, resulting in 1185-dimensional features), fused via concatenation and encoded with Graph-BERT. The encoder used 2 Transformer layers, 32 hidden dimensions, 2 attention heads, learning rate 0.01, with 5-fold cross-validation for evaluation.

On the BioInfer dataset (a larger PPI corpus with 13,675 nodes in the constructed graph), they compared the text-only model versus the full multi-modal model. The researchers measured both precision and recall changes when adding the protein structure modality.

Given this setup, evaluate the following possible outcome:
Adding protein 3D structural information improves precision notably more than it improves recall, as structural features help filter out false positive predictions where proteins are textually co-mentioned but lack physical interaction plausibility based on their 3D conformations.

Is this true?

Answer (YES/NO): YES